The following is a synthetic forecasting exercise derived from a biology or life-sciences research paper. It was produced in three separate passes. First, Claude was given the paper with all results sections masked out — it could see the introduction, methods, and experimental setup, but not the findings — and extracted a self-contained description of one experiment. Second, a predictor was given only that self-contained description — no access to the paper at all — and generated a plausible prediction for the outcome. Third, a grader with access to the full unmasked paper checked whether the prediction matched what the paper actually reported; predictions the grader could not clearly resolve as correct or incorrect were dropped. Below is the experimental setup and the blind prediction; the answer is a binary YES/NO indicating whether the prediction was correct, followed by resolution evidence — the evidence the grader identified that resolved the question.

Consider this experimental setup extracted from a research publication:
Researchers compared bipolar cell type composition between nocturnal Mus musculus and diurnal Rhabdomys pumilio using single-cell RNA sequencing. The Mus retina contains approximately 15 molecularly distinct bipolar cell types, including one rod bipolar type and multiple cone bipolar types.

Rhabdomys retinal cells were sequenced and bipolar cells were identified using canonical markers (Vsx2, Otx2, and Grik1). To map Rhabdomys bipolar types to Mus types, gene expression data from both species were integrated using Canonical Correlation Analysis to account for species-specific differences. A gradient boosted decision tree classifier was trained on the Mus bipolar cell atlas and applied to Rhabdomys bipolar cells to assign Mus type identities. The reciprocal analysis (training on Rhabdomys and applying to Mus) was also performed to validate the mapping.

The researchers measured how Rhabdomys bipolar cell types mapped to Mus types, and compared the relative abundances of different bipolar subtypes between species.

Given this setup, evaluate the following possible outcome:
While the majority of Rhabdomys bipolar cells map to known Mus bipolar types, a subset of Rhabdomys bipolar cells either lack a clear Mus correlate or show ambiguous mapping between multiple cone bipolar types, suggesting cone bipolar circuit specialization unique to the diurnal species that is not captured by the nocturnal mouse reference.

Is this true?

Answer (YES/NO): NO